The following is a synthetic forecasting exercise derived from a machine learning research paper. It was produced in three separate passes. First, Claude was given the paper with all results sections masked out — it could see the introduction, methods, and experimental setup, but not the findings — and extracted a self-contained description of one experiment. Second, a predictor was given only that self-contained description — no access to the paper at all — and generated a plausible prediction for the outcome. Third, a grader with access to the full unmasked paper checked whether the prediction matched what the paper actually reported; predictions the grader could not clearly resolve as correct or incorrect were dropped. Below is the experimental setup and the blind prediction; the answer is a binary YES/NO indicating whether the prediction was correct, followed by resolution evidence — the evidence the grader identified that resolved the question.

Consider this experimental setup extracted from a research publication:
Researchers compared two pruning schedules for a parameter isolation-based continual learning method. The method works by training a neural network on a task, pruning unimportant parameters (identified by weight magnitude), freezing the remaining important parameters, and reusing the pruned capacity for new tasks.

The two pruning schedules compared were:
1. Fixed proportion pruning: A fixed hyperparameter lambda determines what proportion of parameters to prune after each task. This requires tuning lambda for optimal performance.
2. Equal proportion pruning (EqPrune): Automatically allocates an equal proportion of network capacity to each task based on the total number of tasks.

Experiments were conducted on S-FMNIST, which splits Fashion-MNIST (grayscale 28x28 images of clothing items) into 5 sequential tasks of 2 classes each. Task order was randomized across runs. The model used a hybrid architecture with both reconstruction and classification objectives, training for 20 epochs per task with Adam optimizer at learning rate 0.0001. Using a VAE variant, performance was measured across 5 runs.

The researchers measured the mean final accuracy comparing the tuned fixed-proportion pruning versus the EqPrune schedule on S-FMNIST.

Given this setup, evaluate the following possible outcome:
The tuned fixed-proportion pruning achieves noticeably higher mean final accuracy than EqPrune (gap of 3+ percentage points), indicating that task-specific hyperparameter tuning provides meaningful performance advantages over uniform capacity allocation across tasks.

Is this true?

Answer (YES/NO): NO